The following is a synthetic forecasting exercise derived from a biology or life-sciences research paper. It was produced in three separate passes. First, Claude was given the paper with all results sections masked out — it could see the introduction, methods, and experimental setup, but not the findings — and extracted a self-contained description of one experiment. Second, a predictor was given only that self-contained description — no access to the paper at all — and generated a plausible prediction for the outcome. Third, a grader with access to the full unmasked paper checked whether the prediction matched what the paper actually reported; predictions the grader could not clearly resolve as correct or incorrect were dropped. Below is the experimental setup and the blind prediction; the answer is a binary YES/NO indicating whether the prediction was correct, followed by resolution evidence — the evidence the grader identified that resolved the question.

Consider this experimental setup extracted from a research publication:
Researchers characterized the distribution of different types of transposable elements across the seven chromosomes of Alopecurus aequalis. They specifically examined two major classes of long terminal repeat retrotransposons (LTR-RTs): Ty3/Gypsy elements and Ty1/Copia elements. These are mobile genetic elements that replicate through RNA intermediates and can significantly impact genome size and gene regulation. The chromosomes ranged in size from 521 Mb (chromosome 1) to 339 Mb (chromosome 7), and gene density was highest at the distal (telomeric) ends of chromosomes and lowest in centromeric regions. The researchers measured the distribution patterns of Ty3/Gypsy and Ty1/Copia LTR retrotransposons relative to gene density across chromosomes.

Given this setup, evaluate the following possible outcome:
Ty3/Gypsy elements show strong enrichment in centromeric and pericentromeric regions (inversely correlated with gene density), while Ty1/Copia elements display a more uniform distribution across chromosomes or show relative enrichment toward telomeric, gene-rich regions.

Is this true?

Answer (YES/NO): YES